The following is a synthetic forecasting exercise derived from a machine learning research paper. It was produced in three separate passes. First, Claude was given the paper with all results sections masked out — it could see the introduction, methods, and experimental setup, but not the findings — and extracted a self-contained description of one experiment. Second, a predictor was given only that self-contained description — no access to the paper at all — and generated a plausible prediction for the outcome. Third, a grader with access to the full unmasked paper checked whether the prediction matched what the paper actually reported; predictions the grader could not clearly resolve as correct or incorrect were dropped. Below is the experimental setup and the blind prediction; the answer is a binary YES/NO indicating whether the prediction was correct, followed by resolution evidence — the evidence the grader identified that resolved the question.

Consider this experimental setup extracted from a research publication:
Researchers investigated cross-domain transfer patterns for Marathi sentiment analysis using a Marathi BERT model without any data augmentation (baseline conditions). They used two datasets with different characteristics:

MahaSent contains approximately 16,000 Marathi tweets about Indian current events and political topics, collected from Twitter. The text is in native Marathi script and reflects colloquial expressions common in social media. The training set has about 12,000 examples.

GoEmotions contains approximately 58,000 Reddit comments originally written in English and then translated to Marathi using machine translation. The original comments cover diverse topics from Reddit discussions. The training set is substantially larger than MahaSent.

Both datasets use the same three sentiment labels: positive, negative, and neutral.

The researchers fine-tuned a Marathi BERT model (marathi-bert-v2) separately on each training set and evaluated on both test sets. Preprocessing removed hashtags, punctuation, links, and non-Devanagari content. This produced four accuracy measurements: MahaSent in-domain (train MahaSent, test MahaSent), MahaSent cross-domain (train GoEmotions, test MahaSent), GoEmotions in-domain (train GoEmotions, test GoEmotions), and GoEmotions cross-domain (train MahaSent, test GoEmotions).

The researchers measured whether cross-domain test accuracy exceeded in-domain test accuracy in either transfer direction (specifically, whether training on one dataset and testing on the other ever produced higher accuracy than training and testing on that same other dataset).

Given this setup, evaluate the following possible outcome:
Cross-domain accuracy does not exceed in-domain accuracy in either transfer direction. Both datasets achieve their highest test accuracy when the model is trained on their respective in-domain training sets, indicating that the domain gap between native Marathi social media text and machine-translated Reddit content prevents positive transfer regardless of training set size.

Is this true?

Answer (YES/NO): YES